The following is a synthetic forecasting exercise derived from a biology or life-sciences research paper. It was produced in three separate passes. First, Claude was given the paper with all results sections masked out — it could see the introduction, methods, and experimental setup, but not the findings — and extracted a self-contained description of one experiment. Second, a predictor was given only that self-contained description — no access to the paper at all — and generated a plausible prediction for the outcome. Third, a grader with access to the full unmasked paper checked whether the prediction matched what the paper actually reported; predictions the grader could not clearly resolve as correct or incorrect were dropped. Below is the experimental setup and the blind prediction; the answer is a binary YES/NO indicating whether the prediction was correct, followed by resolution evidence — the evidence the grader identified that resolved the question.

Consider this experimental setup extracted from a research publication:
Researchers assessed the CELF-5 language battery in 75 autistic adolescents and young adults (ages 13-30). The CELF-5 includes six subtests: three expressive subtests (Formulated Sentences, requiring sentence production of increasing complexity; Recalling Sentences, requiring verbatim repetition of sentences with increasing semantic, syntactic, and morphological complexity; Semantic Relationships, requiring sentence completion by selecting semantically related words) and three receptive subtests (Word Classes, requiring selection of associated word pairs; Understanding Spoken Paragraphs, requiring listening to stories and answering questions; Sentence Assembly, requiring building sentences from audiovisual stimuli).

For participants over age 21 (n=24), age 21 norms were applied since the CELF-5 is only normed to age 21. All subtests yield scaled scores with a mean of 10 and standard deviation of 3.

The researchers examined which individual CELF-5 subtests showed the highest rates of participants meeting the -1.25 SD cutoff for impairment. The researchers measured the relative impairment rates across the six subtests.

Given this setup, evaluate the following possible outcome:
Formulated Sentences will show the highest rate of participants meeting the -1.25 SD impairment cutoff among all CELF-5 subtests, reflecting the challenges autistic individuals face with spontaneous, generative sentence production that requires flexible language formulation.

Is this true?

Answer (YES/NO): NO